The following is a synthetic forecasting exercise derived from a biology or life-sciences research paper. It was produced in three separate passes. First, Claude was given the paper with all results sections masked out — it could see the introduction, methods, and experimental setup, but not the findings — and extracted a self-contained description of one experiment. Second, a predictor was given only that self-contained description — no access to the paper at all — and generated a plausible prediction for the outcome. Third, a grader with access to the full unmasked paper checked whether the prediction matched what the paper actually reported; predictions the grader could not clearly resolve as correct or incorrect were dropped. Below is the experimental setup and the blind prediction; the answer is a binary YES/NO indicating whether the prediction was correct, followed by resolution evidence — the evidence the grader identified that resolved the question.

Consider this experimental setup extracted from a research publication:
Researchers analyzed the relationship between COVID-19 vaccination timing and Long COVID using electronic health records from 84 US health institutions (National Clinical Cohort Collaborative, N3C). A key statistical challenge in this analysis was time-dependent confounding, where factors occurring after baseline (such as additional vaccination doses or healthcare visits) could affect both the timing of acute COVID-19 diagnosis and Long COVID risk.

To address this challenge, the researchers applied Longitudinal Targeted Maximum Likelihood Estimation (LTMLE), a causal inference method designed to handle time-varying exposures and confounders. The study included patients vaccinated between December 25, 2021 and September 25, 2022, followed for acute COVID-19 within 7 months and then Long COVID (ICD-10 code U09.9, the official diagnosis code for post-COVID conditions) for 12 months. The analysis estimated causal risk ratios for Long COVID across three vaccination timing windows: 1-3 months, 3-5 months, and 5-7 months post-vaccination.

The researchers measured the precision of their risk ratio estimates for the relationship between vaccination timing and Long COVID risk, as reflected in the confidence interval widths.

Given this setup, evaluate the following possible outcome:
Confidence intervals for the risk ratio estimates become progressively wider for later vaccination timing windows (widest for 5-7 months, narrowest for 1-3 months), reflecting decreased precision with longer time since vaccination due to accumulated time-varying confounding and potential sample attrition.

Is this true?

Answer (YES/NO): NO